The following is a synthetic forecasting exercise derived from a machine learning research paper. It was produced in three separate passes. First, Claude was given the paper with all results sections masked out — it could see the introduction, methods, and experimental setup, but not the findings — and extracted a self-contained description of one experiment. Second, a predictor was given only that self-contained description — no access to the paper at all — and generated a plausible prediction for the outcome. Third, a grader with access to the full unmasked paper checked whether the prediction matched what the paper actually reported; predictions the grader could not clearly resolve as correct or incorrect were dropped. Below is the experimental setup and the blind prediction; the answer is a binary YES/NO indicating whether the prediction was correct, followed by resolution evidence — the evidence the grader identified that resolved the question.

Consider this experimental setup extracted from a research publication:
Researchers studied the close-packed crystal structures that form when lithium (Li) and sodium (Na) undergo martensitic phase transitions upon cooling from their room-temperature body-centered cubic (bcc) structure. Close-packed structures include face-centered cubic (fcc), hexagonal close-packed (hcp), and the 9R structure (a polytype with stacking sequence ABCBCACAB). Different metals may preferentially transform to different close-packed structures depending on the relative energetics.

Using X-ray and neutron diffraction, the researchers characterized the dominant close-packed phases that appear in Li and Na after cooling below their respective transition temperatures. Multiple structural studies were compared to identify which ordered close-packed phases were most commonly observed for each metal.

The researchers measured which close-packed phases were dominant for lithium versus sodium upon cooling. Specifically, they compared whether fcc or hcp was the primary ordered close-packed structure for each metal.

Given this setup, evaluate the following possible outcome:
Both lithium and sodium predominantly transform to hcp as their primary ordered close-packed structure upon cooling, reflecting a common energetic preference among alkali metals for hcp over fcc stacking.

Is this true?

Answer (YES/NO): NO